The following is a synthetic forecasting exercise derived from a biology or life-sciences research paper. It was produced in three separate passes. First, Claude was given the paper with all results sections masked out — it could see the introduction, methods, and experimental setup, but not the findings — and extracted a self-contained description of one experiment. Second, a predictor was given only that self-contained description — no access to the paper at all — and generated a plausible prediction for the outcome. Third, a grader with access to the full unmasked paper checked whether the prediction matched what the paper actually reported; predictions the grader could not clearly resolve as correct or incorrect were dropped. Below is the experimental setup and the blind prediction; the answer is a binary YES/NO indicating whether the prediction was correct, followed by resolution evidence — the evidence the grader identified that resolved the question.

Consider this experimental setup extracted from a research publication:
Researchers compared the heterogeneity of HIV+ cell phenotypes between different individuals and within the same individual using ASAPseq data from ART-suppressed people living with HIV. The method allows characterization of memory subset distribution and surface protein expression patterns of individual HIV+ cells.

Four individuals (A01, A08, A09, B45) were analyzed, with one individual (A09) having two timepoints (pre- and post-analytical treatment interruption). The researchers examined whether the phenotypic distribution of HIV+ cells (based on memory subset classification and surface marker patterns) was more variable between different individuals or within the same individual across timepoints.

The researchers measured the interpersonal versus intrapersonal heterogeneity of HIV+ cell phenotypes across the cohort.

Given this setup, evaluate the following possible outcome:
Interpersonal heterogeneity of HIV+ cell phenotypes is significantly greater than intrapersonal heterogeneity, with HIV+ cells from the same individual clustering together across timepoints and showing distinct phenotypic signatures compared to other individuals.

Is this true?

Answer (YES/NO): YES